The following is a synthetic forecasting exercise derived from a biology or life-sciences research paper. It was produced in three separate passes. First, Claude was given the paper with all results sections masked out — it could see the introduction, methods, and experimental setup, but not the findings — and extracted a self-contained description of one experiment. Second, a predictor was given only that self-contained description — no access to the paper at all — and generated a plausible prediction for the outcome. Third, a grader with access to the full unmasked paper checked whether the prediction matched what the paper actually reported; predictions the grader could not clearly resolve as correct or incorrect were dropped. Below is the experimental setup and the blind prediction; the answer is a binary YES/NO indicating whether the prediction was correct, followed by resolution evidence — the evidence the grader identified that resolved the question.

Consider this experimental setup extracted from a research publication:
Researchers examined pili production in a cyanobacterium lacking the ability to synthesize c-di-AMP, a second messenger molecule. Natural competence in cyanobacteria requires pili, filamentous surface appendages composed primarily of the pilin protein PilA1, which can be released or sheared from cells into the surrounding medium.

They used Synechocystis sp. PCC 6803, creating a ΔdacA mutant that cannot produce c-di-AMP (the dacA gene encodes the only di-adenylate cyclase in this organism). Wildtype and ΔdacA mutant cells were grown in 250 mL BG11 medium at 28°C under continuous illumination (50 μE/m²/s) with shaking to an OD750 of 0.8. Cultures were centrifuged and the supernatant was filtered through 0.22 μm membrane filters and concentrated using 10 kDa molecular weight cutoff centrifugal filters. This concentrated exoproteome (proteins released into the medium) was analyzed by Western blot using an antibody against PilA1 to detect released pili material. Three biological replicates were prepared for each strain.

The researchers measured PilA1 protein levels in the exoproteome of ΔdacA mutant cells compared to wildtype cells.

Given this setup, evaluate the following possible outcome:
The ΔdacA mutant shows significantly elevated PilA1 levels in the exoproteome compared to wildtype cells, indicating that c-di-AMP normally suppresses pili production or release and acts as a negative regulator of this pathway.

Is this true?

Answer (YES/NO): NO